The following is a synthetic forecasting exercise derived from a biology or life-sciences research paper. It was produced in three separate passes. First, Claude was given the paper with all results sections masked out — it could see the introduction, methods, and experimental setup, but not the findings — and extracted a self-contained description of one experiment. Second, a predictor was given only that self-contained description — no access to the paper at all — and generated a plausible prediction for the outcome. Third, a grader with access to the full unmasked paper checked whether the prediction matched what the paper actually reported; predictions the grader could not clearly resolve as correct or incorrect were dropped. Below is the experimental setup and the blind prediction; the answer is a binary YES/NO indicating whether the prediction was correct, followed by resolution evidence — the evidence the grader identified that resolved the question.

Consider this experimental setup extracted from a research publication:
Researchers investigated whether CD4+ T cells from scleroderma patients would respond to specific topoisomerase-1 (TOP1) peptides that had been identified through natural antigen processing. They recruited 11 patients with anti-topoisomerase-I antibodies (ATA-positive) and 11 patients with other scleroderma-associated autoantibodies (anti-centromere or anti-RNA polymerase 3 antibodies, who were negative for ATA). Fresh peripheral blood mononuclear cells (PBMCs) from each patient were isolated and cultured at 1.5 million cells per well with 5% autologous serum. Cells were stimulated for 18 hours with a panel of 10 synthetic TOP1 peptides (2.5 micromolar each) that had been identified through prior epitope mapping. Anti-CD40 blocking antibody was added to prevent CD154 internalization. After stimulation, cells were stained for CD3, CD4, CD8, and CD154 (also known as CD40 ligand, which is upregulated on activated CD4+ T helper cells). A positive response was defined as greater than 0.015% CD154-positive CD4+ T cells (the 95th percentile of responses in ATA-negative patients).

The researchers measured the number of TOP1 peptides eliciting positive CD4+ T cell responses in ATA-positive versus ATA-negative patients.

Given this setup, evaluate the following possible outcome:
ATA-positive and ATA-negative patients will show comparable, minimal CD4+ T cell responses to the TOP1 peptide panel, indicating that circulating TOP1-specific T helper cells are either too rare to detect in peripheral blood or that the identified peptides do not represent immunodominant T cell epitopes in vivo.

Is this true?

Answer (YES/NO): NO